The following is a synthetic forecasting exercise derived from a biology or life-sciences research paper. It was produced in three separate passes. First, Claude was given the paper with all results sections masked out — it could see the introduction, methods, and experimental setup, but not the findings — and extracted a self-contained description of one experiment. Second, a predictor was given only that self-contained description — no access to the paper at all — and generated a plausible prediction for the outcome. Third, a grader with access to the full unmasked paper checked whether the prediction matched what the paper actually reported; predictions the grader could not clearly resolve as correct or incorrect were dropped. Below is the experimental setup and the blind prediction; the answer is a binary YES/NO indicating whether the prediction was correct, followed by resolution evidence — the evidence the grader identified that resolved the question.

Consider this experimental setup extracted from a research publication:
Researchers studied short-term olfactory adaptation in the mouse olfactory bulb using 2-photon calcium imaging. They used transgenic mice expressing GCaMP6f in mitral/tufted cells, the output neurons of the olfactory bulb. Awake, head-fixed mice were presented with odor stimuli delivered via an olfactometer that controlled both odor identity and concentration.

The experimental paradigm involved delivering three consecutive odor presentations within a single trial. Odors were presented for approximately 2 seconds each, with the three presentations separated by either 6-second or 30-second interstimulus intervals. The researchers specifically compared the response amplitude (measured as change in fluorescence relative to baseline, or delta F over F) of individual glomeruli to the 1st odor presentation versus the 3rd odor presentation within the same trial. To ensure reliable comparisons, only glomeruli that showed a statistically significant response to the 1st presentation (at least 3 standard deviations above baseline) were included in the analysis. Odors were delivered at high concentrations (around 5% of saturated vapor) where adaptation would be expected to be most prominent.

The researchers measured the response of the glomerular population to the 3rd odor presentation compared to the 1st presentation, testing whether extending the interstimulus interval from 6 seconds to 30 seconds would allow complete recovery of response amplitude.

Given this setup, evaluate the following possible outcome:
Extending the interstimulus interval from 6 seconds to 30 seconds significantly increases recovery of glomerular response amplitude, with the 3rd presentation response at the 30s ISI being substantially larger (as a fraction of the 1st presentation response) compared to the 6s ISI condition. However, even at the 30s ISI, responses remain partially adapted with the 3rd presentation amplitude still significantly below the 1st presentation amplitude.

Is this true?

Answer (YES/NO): YES